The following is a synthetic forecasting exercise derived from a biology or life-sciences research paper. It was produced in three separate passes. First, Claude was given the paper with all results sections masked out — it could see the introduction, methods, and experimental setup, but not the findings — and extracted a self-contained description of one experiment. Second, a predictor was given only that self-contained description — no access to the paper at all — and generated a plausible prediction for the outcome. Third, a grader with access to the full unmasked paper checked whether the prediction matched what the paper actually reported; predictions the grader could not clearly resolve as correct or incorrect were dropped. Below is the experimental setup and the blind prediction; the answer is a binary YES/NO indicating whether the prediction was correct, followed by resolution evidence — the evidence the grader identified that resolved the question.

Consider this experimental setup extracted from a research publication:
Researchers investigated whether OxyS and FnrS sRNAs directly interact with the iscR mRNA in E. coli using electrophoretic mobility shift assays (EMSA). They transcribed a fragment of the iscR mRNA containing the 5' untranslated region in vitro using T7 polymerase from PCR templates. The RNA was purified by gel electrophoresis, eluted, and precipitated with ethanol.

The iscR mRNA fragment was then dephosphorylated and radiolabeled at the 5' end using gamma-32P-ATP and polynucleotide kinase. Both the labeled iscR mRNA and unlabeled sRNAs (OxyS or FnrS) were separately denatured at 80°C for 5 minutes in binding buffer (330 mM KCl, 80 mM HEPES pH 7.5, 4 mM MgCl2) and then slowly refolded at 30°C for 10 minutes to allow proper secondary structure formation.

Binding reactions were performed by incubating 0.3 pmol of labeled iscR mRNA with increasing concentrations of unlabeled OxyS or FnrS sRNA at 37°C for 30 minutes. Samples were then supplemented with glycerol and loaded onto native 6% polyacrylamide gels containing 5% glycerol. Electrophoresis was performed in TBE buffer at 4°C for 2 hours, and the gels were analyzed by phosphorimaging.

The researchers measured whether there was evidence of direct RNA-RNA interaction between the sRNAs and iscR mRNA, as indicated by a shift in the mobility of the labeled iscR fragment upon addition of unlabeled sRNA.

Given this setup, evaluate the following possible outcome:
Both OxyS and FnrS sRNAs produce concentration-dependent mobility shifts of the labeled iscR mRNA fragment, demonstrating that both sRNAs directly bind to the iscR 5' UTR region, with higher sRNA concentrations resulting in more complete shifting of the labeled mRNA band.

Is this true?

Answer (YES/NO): YES